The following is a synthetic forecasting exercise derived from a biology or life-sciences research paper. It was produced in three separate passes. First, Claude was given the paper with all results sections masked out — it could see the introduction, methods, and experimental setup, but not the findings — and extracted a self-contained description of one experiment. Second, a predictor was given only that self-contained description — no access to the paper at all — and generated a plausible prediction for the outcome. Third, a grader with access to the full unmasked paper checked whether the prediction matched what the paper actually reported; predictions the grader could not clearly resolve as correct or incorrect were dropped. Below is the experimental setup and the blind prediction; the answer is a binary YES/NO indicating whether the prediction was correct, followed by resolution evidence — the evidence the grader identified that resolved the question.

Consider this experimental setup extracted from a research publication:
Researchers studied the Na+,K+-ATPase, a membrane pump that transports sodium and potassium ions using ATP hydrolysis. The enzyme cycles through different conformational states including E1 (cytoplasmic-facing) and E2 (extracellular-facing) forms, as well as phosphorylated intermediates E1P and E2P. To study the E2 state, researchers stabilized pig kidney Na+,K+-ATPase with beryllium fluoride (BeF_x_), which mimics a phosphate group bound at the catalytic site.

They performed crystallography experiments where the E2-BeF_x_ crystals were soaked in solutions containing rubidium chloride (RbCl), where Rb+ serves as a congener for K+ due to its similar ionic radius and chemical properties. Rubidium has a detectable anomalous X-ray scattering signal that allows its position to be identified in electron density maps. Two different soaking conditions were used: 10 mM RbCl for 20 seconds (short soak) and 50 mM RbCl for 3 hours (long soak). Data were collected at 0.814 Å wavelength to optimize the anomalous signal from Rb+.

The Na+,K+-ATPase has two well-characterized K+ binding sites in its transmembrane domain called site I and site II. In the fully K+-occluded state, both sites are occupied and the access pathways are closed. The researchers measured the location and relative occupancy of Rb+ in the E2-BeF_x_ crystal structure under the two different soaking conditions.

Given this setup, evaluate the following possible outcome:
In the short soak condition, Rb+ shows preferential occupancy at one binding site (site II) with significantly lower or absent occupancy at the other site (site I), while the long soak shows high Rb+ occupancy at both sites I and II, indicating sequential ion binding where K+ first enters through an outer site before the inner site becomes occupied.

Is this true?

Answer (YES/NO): NO